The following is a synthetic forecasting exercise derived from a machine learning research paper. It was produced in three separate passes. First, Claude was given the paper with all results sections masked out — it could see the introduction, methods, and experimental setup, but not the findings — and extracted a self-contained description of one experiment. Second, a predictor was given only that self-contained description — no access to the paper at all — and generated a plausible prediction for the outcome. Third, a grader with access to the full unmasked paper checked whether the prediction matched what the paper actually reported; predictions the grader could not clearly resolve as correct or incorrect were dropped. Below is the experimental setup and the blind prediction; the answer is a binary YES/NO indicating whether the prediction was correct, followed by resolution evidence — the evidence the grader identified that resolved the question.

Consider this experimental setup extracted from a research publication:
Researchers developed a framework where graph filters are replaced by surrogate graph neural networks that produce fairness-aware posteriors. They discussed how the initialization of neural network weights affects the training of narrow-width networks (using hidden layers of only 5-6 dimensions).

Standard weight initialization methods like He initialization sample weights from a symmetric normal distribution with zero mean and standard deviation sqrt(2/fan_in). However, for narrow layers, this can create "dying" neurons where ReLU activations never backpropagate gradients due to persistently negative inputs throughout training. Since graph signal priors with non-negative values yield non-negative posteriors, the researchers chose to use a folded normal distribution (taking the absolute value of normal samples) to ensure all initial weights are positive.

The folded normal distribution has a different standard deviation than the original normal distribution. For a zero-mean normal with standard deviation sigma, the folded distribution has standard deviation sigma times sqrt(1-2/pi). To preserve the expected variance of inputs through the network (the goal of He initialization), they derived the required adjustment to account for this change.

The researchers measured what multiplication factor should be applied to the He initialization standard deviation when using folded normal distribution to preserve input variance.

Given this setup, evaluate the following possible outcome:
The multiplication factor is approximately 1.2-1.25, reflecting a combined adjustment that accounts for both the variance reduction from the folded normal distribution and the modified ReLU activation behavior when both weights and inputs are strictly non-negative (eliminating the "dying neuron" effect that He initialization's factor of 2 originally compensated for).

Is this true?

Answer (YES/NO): NO